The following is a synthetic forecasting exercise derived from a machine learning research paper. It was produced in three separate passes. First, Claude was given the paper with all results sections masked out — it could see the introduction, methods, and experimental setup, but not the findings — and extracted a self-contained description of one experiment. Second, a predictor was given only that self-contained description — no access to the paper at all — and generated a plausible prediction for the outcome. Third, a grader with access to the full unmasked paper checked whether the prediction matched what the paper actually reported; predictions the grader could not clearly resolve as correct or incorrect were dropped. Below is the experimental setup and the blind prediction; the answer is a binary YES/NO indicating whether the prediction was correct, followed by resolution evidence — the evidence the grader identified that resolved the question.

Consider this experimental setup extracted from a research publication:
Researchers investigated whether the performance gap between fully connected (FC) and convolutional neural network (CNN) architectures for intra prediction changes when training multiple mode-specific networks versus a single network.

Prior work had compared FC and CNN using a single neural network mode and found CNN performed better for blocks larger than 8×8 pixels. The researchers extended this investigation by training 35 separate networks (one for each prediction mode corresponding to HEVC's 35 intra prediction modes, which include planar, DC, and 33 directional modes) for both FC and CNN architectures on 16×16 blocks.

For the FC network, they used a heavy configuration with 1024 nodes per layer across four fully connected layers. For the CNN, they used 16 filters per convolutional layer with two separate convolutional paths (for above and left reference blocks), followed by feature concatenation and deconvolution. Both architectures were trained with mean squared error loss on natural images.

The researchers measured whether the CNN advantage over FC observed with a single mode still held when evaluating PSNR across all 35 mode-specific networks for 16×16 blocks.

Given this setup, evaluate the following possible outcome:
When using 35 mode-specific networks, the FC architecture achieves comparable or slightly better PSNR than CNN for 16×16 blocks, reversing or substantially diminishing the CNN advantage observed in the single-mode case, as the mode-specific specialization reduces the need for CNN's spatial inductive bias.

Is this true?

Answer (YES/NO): NO